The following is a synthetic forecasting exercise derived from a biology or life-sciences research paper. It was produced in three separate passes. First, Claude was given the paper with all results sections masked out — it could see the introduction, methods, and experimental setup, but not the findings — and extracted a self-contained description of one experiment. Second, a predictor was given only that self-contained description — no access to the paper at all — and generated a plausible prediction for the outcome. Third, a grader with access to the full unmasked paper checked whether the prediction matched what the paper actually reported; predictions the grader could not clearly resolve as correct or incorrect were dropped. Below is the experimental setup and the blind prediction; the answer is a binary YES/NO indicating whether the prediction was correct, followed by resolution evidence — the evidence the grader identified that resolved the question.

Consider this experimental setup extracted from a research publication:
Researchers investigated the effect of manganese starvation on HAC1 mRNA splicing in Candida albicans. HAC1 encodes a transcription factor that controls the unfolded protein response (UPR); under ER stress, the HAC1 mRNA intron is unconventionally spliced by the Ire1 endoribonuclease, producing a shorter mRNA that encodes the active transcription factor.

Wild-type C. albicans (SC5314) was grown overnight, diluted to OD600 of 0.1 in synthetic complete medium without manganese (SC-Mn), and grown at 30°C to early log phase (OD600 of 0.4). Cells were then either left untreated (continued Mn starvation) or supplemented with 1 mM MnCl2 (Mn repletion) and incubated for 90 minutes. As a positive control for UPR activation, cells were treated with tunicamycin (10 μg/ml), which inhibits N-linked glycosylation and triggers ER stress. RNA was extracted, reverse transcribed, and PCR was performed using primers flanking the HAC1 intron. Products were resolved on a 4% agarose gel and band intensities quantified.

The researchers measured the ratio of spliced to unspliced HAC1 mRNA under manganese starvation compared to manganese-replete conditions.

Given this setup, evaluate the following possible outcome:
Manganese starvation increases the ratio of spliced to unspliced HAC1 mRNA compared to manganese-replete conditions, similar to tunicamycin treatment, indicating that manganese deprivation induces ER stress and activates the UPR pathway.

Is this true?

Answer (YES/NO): YES